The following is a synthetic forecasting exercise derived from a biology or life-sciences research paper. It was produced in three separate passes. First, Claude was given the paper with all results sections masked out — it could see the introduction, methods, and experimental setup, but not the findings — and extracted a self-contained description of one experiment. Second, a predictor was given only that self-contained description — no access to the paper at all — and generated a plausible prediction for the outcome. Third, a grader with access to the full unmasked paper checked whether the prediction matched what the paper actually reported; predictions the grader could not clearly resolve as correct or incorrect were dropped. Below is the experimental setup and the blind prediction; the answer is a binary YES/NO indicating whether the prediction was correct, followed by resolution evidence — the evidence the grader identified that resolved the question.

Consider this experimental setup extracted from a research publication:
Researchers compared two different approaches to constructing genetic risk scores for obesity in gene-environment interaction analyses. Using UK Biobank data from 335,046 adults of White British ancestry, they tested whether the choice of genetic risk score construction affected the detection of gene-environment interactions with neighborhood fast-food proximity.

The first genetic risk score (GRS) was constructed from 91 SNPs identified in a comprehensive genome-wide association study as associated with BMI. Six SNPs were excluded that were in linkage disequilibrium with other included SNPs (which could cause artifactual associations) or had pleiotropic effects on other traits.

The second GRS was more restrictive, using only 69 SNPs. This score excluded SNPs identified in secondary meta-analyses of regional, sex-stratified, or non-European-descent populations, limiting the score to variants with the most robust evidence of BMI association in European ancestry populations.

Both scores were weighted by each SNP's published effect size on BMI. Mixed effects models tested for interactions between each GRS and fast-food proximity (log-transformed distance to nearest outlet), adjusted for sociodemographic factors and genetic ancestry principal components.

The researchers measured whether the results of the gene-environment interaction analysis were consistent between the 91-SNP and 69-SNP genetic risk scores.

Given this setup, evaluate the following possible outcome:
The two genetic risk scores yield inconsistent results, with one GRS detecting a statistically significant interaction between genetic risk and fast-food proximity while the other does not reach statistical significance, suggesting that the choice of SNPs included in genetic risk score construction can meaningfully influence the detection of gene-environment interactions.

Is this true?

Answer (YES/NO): NO